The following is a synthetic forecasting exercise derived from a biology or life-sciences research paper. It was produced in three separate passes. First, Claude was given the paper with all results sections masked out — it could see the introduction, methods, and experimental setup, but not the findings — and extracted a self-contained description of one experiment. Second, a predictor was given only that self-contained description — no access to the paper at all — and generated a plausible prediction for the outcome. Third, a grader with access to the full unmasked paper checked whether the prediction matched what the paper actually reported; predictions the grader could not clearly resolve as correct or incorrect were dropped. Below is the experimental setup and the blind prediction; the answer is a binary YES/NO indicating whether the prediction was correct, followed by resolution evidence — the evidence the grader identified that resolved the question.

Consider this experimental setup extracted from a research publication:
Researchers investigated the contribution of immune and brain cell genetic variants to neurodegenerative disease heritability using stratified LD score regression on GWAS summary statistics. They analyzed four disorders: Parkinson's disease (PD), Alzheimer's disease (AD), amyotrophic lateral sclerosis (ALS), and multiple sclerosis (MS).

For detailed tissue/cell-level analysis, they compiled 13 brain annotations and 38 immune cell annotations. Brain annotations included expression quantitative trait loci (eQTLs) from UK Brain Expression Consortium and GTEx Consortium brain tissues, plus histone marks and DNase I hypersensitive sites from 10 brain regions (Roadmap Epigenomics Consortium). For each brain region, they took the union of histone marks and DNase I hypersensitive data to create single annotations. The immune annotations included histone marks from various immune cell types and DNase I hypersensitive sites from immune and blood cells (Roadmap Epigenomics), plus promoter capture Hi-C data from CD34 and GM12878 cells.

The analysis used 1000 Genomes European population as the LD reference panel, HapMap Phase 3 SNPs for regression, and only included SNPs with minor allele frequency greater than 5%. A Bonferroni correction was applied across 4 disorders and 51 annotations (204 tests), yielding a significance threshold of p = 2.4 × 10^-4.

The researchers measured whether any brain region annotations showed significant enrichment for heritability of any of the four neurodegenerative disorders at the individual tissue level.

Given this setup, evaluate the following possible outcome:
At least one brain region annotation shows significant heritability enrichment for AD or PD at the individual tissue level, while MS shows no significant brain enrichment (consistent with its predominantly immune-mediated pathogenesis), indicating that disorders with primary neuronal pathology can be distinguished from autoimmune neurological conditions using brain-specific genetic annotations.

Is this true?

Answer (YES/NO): NO